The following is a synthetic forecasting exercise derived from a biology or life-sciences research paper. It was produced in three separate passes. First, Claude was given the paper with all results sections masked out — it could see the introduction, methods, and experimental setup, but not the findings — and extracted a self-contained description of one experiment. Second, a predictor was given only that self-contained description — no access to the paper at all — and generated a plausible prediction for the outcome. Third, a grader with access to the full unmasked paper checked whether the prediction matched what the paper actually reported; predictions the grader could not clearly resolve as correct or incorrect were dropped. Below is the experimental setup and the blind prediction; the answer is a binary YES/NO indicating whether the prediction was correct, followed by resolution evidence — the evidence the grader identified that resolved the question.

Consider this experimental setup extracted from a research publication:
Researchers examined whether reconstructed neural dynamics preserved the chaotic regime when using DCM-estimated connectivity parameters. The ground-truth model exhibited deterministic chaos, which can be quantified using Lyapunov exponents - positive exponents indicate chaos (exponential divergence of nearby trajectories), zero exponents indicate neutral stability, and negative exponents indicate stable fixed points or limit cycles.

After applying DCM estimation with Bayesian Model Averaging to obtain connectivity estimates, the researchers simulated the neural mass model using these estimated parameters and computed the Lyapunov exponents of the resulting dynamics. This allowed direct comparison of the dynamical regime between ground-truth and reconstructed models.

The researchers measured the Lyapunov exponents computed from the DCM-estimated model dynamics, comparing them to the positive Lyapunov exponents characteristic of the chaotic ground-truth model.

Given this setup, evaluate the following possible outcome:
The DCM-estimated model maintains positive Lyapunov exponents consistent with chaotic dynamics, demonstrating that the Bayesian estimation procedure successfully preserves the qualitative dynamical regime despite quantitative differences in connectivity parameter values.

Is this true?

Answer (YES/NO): NO